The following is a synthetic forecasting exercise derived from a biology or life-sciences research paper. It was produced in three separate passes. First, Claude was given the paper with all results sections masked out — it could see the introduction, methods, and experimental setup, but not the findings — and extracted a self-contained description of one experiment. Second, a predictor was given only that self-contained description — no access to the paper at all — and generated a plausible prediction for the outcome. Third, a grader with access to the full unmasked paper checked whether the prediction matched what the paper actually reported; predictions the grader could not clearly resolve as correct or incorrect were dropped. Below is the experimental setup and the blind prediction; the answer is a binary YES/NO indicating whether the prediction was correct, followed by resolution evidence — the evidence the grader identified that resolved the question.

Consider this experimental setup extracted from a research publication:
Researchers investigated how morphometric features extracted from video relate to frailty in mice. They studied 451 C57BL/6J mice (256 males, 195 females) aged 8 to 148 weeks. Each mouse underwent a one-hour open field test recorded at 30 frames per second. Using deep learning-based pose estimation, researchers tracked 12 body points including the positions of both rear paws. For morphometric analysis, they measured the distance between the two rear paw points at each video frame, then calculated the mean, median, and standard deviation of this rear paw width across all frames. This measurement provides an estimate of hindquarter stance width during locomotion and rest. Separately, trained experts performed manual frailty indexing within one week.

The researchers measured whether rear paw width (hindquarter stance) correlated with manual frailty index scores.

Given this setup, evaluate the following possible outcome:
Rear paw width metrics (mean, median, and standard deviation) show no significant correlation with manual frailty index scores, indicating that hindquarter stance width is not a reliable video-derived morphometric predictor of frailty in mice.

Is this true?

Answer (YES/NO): NO